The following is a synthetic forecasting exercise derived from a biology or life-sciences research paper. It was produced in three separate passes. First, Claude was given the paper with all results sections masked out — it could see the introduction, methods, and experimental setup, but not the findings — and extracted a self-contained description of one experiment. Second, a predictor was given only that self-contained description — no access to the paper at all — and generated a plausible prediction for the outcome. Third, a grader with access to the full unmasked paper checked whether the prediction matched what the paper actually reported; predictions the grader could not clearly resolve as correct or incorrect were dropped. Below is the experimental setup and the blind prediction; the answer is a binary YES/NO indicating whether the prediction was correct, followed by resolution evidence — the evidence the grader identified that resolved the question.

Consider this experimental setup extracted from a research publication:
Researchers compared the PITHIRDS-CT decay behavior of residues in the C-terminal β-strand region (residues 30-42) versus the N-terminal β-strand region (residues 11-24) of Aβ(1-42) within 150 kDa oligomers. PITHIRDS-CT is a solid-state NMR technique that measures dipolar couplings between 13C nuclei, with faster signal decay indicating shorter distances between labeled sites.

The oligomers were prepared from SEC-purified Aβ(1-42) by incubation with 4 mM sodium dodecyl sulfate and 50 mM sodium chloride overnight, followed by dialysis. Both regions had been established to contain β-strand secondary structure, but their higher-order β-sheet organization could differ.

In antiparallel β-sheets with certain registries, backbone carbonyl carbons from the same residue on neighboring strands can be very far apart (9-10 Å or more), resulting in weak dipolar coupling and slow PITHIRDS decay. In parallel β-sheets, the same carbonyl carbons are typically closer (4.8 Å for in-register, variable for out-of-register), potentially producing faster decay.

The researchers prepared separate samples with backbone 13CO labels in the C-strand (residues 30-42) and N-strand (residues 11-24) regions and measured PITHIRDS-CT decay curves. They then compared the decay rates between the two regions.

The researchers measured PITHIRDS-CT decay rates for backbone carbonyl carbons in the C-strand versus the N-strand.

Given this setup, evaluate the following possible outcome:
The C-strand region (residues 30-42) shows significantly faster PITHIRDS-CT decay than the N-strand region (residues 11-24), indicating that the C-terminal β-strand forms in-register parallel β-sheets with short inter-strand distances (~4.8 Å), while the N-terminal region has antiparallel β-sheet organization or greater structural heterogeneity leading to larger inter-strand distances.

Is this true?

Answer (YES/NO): NO